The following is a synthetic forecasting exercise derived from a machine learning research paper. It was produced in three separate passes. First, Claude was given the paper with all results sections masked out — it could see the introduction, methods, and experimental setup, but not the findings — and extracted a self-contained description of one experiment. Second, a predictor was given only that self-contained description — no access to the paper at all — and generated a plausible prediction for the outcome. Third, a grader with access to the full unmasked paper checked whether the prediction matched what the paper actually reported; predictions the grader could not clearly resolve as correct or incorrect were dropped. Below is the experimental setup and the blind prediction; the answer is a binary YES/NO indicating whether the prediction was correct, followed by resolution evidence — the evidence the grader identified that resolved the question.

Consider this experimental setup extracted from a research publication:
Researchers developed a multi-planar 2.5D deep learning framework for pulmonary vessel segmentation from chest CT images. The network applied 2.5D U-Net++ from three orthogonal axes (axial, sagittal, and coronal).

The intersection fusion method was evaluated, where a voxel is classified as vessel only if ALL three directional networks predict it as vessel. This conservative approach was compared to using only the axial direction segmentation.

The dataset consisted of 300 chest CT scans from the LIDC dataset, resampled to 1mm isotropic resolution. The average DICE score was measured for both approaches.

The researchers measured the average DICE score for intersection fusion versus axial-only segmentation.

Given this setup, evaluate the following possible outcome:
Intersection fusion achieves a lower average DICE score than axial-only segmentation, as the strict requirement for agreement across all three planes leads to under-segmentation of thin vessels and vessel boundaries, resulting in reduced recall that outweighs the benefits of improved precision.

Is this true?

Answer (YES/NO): YES